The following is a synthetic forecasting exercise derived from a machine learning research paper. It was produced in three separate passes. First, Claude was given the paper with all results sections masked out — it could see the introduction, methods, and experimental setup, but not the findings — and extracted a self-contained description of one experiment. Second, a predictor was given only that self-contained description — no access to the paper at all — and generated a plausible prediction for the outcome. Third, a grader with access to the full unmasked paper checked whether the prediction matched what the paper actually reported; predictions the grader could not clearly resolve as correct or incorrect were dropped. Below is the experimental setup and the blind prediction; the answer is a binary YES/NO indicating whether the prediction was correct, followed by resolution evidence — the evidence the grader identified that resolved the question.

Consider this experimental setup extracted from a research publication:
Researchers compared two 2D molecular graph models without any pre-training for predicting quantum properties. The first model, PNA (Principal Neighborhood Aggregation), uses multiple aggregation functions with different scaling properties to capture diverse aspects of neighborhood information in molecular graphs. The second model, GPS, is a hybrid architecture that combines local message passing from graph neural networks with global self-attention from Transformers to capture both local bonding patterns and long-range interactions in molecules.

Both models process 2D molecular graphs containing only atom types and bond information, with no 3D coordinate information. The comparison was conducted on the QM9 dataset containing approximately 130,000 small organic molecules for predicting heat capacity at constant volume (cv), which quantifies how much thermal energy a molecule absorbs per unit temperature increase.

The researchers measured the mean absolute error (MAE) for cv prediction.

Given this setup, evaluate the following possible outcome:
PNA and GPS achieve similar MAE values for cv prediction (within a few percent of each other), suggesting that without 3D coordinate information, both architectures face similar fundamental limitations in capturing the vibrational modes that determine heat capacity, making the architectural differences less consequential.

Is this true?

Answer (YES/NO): YES